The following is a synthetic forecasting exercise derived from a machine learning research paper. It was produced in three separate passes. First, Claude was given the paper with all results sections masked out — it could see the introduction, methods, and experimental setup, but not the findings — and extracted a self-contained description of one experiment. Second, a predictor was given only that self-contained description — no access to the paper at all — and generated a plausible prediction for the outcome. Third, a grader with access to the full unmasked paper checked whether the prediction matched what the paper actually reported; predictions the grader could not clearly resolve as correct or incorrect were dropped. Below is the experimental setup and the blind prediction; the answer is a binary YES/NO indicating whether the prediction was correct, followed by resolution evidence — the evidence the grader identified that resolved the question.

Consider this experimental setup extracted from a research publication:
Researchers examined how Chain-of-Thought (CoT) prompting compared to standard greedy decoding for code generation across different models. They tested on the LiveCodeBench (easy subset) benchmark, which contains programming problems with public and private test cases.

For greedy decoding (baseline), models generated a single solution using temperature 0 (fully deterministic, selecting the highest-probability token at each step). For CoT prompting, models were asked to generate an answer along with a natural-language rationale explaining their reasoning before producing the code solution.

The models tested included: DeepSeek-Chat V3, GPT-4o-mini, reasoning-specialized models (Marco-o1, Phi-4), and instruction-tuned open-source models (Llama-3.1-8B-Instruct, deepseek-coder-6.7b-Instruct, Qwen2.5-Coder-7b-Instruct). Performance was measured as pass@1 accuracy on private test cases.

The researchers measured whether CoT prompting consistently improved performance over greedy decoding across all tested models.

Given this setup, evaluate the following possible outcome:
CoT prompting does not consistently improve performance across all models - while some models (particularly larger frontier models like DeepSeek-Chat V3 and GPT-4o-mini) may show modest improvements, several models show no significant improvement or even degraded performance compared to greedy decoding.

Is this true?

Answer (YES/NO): NO